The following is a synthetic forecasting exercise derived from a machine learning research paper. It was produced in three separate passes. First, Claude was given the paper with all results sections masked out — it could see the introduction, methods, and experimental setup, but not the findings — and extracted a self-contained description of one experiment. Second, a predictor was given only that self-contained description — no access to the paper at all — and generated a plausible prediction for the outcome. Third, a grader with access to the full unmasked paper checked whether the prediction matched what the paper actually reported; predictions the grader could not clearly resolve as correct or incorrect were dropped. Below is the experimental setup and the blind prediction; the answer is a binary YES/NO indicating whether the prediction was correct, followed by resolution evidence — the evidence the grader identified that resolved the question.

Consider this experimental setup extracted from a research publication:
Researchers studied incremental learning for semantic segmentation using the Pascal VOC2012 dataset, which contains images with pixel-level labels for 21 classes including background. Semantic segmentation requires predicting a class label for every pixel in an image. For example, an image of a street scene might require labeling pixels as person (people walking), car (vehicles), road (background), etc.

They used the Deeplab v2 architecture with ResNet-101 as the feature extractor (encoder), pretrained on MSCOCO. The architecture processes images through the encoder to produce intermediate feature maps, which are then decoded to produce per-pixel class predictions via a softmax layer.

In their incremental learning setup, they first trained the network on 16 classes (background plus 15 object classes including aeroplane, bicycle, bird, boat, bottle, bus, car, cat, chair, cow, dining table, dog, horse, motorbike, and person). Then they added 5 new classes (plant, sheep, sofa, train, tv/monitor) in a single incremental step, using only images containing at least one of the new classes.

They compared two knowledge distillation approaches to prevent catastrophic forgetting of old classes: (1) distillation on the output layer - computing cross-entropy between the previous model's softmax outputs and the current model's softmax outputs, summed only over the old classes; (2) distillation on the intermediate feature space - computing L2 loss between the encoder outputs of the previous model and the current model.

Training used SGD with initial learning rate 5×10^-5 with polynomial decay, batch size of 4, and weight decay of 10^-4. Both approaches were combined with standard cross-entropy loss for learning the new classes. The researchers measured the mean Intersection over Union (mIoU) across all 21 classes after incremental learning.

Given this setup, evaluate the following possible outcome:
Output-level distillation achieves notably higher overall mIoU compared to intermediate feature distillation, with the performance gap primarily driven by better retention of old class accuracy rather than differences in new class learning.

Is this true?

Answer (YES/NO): NO